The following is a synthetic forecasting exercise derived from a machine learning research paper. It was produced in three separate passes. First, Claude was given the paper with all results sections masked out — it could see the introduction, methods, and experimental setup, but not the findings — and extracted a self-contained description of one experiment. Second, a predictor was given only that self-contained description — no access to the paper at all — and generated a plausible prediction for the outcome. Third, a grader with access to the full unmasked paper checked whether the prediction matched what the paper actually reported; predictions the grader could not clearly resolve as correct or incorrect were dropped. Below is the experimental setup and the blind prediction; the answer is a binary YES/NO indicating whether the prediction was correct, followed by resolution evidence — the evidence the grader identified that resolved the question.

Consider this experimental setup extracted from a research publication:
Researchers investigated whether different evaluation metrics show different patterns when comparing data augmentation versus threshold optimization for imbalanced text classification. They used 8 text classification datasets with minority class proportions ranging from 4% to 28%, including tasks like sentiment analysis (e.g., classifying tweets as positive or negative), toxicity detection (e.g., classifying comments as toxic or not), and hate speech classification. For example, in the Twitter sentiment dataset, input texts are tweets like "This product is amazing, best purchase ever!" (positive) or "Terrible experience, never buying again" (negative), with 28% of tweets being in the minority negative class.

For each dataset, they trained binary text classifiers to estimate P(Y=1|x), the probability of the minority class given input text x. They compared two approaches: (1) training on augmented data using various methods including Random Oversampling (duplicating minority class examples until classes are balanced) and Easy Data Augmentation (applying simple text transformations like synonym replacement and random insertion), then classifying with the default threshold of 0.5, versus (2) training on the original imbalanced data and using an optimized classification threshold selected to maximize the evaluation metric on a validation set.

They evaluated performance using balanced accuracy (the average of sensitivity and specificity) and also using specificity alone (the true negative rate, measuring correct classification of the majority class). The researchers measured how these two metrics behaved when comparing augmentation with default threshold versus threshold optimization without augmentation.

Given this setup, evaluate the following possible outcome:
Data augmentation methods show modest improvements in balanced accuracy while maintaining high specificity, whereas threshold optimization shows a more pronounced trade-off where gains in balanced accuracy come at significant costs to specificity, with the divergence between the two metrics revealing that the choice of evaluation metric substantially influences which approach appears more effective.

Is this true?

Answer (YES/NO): NO